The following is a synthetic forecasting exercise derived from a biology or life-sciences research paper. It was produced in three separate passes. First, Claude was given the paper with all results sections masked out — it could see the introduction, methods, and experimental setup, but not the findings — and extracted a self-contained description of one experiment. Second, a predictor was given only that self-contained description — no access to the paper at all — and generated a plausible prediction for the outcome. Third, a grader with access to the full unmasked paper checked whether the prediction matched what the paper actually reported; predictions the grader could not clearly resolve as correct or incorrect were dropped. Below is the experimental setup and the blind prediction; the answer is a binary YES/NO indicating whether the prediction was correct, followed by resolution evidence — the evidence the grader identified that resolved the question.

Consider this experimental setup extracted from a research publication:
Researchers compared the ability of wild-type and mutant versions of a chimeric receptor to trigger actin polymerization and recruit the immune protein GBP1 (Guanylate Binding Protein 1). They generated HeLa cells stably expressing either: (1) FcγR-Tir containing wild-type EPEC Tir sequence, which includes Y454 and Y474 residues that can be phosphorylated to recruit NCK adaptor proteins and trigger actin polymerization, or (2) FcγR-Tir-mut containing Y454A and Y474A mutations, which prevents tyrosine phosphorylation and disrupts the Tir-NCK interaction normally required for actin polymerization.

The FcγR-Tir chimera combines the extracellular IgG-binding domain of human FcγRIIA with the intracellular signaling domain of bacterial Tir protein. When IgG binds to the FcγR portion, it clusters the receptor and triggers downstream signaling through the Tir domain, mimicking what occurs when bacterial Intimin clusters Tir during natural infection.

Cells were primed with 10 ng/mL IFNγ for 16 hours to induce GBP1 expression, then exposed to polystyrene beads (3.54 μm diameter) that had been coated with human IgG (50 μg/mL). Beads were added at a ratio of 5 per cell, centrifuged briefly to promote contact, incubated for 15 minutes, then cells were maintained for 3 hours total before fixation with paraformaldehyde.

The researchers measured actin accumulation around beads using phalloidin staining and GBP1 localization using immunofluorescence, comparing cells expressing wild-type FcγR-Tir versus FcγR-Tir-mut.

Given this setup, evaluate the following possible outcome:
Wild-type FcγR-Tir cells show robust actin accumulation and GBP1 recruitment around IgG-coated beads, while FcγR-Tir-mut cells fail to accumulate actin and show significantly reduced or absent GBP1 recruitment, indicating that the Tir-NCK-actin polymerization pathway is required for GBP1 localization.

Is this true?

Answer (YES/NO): YES